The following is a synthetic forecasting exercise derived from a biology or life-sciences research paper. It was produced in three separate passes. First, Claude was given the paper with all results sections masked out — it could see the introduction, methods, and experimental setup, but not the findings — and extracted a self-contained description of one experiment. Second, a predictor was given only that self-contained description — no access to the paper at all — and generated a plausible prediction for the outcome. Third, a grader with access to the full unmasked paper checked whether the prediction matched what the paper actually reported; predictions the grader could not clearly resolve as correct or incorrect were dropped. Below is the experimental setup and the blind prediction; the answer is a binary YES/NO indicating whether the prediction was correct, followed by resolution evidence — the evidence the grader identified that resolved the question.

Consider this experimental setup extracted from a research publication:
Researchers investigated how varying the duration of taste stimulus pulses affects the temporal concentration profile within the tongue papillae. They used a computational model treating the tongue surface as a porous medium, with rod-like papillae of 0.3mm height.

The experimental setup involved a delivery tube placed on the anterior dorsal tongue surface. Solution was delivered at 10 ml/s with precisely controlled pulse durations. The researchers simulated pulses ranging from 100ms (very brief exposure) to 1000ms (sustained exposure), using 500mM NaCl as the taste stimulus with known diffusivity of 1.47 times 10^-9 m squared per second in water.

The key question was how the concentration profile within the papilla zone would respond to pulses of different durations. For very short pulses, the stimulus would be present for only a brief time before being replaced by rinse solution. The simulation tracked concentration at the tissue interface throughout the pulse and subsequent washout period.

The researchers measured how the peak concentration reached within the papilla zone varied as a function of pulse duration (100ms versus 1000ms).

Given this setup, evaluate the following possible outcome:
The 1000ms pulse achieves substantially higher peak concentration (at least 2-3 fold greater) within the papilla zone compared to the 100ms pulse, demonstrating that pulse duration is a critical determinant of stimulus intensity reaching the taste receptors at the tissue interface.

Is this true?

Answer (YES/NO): YES